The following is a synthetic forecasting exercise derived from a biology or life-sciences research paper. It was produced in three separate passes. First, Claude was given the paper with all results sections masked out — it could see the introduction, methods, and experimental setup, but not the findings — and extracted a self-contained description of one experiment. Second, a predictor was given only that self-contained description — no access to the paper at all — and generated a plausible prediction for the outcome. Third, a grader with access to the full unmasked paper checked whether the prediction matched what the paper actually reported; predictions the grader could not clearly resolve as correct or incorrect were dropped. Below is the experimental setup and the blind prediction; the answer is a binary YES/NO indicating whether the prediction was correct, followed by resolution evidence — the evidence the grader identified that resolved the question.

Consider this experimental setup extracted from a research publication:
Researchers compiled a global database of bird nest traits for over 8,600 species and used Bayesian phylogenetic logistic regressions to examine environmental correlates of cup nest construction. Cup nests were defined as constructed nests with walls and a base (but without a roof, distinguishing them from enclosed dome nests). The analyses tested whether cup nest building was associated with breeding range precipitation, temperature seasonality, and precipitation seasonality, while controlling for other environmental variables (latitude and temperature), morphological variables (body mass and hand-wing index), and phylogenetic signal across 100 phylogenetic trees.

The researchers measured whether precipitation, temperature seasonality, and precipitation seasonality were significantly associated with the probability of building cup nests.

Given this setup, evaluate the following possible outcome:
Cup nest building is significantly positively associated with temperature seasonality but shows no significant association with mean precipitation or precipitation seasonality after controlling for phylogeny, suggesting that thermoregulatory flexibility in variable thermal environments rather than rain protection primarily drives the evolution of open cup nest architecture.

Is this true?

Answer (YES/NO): NO